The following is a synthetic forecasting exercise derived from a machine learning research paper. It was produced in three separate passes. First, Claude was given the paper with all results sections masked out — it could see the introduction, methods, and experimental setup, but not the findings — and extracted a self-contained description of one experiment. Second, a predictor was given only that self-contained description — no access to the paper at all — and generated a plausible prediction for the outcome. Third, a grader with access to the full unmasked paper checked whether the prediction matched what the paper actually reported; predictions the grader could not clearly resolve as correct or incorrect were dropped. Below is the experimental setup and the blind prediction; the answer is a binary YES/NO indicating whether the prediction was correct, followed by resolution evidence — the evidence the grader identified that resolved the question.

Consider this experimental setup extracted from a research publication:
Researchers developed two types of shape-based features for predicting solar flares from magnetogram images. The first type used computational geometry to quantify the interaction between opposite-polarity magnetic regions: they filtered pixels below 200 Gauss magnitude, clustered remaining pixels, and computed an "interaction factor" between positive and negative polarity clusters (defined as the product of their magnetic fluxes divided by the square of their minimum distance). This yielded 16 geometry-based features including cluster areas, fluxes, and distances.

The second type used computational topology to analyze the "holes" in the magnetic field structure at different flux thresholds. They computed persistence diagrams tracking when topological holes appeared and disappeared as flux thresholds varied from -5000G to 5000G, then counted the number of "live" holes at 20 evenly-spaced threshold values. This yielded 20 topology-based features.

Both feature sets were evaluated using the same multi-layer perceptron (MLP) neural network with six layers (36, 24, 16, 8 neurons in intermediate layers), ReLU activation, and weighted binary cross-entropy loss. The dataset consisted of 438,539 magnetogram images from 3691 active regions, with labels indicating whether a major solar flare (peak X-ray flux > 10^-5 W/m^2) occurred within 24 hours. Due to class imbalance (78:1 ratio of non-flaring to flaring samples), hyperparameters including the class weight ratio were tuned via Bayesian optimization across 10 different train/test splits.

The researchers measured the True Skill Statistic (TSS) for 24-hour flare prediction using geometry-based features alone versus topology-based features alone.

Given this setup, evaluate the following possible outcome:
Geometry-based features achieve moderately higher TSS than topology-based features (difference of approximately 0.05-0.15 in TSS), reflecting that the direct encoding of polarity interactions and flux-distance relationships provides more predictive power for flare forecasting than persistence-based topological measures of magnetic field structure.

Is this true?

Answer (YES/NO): NO